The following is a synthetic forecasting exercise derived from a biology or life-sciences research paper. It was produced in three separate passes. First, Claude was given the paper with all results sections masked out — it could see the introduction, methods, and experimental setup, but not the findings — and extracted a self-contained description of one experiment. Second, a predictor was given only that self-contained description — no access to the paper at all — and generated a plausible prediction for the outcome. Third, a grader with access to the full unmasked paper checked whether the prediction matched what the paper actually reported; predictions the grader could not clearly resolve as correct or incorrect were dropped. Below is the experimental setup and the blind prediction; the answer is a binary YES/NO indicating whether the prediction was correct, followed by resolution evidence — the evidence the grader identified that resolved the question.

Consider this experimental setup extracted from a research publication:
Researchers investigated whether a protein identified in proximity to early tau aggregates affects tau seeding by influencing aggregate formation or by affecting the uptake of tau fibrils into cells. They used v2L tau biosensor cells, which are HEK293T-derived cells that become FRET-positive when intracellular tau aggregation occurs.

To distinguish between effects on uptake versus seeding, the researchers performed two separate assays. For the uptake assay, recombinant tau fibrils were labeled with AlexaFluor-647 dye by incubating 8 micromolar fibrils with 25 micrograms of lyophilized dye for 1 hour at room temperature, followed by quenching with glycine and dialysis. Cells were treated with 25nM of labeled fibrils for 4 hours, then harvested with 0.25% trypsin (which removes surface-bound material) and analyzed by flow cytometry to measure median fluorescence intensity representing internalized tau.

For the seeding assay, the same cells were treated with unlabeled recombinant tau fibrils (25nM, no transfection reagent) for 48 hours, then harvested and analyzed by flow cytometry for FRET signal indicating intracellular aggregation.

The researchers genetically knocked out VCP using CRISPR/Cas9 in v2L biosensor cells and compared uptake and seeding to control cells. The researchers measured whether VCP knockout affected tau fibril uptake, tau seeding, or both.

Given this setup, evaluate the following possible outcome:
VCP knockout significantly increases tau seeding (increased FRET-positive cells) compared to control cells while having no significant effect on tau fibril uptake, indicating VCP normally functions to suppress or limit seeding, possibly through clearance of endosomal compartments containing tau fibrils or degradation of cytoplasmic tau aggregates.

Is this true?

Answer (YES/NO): NO